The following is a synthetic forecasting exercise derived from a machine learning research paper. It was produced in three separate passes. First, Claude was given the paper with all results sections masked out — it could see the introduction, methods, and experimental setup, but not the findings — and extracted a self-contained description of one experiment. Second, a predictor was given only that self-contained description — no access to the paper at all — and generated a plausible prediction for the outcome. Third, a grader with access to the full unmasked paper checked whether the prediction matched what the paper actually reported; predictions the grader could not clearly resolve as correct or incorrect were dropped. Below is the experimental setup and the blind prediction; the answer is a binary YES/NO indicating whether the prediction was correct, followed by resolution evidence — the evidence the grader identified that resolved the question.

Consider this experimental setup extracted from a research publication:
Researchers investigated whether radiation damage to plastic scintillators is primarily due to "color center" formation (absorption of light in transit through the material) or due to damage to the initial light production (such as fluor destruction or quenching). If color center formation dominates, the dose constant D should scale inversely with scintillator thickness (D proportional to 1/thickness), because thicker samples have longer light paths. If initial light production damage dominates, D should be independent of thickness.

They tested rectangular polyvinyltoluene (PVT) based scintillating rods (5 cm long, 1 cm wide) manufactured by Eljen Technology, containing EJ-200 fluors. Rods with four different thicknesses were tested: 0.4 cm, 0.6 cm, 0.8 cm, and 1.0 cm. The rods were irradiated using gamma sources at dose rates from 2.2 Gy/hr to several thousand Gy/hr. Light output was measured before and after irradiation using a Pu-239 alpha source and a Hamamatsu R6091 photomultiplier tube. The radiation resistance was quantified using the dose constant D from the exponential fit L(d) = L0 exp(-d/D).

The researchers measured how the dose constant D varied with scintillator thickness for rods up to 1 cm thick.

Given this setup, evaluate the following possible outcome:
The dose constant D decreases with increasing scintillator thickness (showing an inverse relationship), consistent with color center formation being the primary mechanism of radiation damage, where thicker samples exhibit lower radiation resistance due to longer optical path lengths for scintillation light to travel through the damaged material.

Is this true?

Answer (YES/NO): NO